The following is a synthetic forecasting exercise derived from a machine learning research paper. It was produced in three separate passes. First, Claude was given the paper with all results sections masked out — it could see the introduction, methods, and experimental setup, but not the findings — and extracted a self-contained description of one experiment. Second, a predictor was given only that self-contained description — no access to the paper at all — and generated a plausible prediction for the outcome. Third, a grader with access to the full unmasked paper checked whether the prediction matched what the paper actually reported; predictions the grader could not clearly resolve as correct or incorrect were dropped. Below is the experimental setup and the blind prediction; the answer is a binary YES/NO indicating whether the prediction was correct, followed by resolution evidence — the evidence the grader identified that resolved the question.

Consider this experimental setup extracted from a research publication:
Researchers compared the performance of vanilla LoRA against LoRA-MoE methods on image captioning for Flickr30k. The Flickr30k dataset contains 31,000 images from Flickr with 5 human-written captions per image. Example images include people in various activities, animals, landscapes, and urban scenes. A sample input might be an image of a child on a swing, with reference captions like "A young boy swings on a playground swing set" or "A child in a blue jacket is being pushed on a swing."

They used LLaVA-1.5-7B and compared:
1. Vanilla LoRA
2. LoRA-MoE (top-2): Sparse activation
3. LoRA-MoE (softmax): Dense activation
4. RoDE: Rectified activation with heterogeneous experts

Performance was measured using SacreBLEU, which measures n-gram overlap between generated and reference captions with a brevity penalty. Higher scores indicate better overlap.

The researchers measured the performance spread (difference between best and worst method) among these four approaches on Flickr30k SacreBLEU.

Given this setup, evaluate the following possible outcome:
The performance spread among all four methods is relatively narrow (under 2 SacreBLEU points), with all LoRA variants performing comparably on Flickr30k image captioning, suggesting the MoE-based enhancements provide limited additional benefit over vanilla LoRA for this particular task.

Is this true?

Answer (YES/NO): YES